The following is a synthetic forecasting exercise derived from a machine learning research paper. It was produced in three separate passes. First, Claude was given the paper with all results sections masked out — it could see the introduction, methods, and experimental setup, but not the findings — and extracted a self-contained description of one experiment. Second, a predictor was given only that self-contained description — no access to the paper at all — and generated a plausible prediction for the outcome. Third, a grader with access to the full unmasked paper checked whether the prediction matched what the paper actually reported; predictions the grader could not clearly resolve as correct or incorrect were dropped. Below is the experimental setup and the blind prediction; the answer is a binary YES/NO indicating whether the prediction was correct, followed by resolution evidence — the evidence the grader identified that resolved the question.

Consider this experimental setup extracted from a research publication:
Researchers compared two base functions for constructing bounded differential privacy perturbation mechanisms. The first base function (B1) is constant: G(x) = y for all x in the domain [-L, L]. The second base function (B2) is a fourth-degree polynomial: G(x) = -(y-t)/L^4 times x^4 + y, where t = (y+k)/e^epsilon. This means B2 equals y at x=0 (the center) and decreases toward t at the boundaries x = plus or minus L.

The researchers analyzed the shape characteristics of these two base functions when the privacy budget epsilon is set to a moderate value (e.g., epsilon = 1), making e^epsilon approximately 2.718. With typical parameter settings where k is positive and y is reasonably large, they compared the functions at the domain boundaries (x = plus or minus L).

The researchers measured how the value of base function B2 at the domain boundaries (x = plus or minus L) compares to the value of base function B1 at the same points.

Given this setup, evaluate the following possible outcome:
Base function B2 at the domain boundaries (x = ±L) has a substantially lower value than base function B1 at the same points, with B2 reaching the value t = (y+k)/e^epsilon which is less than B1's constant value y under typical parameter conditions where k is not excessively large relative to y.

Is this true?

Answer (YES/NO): YES